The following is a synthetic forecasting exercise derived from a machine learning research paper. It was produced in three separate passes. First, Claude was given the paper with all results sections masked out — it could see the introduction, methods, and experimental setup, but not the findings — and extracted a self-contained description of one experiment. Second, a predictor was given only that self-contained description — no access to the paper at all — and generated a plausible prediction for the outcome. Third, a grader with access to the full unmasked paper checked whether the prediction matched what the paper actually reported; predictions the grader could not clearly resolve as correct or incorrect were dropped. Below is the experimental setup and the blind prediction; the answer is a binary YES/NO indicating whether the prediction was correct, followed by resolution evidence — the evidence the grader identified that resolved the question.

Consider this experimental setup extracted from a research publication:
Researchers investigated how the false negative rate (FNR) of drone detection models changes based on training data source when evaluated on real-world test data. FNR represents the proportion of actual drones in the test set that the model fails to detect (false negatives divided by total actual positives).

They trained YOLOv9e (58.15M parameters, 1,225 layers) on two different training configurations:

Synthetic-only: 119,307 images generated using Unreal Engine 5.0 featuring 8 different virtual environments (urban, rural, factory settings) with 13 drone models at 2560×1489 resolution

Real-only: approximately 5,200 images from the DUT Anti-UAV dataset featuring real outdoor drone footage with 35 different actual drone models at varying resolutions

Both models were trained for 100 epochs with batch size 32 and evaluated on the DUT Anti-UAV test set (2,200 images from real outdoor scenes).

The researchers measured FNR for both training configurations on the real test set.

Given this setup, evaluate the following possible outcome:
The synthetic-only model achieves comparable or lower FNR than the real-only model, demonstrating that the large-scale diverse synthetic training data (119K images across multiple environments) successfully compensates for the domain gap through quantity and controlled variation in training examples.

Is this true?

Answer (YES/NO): NO